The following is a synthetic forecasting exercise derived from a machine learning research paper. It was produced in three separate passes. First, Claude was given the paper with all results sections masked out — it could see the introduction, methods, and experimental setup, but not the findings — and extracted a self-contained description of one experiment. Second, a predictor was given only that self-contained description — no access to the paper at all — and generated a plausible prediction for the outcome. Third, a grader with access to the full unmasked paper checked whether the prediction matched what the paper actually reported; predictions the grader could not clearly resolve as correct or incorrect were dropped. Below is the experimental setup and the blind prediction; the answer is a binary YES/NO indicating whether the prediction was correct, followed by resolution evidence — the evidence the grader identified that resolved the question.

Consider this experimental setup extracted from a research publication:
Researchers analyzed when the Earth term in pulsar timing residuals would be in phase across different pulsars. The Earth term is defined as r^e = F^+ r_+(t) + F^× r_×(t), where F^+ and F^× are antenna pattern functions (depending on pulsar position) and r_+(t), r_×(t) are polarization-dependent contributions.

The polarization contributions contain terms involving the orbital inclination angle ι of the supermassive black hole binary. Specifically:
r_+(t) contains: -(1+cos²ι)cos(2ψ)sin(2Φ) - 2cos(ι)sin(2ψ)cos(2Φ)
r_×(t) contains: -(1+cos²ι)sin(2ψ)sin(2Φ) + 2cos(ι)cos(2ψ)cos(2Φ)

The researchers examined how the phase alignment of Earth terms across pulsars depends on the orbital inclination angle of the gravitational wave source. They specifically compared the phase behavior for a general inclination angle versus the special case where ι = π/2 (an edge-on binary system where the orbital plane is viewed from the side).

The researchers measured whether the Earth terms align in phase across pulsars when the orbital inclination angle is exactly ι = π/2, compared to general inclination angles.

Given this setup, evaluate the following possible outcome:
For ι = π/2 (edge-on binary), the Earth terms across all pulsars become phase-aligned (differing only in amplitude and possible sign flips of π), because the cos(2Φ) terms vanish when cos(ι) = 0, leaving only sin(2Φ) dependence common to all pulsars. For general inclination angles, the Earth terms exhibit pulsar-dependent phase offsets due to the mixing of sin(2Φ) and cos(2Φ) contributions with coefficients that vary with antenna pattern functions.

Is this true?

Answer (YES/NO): YES